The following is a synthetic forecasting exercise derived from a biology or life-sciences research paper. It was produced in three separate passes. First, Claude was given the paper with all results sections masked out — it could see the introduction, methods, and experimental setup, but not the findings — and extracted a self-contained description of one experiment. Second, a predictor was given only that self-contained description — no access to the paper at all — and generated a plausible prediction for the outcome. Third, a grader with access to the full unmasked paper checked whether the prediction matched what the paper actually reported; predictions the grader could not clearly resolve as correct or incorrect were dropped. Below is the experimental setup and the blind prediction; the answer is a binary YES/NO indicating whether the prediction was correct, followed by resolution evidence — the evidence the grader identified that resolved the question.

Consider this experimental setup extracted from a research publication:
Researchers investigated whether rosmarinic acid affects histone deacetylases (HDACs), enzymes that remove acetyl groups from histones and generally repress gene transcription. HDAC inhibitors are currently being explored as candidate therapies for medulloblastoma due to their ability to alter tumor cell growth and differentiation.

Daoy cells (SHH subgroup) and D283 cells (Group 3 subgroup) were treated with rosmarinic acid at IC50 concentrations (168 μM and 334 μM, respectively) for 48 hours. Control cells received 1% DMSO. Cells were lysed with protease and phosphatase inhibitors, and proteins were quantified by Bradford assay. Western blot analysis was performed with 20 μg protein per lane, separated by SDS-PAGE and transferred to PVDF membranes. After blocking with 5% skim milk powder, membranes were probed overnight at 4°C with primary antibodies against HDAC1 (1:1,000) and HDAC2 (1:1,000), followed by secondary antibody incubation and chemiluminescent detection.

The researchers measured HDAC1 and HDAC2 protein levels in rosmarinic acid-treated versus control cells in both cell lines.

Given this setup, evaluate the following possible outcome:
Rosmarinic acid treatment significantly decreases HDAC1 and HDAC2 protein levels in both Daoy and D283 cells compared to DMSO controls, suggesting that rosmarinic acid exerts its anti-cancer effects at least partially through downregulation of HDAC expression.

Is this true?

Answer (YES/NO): NO